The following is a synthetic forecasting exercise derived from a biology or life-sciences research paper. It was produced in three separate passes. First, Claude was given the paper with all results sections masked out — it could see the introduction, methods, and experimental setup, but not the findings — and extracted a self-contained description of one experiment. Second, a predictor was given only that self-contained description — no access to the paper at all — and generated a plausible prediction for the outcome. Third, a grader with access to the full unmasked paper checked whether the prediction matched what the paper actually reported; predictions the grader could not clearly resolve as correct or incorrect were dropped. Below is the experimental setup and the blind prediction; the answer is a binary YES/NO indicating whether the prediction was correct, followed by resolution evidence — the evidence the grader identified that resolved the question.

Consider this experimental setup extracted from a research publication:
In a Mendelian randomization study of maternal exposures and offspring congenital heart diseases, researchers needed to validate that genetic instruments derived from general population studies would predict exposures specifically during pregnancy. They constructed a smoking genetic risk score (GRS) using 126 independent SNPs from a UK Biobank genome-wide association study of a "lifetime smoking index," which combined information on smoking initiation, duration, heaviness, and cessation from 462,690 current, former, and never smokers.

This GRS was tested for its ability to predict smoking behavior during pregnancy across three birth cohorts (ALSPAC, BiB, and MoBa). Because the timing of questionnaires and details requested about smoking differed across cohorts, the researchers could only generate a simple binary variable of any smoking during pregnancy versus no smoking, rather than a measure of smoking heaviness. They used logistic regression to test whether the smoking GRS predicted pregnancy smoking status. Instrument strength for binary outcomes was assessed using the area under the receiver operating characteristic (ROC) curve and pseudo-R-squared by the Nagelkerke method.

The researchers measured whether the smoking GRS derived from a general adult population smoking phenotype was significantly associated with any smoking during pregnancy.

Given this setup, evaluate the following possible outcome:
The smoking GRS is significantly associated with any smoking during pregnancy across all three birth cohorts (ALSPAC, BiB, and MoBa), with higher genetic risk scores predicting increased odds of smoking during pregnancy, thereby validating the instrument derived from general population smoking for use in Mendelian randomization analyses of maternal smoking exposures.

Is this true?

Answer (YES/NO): YES